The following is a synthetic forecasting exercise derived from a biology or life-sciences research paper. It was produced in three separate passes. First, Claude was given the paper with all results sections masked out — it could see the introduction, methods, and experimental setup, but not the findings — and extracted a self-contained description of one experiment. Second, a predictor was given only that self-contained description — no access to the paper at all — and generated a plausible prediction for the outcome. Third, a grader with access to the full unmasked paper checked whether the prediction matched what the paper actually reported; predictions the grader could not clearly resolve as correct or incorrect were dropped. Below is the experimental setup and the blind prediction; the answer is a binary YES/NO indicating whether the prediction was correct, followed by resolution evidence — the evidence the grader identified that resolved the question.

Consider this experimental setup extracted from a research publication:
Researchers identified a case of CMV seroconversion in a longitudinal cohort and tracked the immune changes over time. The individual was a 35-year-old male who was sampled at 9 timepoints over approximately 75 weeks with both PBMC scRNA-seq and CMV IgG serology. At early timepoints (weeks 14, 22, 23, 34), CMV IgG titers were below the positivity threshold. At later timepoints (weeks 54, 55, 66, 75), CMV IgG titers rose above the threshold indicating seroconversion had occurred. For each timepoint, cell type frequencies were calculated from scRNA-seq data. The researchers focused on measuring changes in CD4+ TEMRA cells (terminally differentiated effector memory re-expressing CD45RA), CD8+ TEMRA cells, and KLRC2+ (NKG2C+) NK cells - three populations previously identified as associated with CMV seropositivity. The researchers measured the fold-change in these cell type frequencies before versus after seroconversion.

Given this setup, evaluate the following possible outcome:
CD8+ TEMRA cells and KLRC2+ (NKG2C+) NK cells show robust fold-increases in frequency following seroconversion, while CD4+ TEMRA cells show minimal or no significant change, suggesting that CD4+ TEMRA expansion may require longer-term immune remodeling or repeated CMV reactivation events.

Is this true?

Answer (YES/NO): NO